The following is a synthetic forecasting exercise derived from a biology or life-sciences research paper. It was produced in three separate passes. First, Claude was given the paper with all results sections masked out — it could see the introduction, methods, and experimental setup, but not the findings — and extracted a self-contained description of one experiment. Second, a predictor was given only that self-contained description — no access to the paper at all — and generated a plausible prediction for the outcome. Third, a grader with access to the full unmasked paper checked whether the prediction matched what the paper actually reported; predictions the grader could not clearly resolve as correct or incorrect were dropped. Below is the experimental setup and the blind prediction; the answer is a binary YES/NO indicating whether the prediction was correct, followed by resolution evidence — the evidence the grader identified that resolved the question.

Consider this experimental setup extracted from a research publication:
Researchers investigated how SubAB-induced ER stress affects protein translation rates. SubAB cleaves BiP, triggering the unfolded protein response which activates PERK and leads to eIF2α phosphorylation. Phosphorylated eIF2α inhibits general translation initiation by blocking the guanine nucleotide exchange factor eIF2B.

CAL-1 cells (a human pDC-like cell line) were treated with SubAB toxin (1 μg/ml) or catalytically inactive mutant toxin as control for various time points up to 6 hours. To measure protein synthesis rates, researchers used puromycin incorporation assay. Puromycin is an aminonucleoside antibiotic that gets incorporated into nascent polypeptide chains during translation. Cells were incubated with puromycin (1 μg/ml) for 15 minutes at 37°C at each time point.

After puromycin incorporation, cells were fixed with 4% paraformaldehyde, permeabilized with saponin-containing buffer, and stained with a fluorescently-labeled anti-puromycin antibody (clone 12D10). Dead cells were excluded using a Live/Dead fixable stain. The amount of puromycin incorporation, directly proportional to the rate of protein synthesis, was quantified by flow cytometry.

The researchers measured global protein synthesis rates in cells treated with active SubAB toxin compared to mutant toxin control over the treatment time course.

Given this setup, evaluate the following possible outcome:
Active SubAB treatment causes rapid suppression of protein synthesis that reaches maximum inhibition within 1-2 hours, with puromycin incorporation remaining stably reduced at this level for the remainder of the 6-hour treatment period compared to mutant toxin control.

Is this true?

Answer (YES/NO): NO